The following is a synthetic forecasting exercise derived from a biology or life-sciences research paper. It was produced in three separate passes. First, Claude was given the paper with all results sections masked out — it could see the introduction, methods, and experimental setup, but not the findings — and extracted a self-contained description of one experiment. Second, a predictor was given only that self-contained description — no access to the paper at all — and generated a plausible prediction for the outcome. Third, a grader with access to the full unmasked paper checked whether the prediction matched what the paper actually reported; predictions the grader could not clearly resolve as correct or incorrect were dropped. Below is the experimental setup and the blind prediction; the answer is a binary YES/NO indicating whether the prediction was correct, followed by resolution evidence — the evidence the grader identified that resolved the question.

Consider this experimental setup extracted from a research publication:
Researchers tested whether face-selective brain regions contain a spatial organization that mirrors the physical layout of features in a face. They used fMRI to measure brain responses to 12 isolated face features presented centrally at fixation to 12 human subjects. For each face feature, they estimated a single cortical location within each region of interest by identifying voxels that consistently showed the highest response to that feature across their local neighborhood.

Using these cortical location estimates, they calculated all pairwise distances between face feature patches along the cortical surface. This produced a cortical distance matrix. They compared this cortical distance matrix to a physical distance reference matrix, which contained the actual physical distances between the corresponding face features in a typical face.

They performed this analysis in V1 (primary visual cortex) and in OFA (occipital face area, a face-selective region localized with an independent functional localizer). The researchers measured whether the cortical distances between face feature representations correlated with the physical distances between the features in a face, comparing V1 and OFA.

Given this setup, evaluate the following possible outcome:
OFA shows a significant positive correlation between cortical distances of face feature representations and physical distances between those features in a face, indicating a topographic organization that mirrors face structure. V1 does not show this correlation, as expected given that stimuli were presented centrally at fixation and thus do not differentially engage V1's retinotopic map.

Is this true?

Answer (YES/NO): YES